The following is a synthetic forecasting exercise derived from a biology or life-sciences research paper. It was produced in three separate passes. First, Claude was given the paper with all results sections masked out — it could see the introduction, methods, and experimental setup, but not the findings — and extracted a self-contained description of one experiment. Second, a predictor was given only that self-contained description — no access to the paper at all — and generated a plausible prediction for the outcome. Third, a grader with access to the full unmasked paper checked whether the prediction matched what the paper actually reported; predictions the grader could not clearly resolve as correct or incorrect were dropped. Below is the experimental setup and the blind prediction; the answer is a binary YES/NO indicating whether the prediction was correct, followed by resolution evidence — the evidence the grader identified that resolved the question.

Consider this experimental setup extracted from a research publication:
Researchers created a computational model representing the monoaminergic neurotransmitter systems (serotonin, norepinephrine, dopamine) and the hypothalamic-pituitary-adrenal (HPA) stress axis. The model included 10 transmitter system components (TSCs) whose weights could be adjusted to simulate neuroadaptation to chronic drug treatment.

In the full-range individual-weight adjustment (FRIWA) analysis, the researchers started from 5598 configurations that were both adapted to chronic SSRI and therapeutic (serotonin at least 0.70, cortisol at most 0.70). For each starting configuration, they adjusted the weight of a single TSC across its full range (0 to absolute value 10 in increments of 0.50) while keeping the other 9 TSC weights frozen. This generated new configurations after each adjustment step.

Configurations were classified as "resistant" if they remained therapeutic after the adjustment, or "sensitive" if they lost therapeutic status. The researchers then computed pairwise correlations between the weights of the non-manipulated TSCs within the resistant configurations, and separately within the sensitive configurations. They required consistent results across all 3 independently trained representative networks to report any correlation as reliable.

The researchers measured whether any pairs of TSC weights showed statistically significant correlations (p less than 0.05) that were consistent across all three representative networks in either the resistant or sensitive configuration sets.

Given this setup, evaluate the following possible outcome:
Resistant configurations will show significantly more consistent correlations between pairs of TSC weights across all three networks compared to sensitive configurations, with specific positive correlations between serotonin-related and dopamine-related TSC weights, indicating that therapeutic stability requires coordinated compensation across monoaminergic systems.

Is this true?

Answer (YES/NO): NO